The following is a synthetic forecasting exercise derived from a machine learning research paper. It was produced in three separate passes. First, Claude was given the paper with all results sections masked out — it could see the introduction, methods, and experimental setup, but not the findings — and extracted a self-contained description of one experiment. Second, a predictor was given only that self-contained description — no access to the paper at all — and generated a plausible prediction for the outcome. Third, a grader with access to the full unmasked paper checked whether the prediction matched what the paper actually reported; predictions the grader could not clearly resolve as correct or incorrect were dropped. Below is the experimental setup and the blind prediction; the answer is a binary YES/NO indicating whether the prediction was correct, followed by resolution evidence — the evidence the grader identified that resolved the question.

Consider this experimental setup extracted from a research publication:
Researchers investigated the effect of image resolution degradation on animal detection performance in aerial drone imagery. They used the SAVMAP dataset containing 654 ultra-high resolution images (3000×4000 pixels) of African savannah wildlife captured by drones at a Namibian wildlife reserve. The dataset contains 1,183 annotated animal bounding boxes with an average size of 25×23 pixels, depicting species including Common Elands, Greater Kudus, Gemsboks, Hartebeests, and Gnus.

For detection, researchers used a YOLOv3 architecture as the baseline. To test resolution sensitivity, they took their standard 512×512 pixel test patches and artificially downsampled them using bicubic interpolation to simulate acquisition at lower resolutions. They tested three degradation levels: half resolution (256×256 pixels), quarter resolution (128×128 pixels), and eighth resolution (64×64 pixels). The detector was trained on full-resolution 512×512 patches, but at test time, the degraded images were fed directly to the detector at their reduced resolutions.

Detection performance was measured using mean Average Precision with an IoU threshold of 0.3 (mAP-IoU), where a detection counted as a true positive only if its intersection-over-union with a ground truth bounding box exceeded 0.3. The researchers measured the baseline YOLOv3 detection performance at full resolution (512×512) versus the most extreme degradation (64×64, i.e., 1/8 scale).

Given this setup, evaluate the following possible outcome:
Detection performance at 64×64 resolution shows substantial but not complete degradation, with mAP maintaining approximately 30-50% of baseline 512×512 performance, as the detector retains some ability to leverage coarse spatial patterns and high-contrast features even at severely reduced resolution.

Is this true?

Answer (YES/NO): NO